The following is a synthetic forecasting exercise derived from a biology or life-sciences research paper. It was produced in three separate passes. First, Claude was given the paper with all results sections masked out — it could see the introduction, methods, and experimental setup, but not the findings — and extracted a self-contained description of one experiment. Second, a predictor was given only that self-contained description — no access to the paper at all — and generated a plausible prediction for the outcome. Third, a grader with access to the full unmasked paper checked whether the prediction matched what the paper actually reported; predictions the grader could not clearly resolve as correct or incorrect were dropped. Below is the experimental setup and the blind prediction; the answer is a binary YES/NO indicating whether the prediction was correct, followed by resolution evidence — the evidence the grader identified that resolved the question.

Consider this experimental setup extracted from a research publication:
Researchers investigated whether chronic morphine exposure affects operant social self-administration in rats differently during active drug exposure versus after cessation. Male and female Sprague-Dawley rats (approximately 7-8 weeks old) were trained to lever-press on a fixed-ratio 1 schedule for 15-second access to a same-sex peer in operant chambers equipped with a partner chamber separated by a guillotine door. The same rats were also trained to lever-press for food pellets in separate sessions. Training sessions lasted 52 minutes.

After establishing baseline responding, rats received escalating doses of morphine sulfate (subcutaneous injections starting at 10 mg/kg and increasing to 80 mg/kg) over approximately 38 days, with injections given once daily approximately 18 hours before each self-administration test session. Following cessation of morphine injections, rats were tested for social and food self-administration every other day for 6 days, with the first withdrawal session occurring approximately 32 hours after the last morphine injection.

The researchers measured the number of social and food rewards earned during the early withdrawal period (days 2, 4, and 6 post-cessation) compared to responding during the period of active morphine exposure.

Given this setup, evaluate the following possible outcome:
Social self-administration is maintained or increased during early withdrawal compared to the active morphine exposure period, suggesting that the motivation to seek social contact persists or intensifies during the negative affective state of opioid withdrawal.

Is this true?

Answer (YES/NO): YES